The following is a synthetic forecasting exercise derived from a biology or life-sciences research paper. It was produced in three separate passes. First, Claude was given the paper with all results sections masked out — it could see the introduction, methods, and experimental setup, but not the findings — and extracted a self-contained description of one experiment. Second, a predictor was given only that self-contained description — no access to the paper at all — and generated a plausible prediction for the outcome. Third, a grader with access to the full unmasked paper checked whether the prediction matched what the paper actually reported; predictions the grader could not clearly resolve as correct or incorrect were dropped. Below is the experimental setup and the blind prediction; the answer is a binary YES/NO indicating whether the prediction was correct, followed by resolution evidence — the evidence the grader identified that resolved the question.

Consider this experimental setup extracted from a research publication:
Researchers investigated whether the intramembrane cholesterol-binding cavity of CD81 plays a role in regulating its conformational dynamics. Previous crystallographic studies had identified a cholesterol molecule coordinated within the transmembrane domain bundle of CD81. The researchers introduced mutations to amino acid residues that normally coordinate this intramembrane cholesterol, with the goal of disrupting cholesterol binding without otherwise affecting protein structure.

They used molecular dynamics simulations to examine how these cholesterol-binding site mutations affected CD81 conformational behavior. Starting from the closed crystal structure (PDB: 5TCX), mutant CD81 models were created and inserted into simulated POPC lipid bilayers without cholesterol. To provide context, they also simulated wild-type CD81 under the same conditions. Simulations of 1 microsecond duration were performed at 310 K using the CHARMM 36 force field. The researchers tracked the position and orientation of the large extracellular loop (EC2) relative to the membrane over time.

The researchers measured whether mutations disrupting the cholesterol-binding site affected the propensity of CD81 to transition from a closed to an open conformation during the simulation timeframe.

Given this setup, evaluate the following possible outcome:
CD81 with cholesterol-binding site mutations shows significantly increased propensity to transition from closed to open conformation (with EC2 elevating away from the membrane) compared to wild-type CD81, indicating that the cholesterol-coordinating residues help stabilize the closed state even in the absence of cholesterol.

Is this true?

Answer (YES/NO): NO